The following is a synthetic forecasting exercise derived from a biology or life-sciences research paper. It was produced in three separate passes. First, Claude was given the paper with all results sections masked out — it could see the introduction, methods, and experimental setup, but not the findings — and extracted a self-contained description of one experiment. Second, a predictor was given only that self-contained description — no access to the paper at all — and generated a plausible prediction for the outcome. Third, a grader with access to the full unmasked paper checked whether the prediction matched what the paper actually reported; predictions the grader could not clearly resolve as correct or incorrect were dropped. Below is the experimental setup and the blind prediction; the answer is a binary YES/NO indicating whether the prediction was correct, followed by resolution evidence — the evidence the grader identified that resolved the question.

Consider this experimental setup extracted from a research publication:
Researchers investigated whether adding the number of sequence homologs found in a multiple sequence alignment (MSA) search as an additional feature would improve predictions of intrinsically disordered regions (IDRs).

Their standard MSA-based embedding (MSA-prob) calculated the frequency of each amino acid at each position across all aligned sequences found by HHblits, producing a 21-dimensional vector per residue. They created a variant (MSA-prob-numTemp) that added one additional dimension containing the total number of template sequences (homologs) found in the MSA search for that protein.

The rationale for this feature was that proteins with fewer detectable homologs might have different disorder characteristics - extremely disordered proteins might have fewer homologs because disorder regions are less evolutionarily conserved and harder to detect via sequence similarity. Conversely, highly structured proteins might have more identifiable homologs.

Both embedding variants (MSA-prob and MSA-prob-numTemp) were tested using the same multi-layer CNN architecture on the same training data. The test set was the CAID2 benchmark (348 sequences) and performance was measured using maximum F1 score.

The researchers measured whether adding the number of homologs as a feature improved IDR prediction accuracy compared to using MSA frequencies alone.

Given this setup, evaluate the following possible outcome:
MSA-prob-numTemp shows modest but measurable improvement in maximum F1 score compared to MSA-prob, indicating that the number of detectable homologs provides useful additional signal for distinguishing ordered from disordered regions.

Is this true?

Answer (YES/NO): NO